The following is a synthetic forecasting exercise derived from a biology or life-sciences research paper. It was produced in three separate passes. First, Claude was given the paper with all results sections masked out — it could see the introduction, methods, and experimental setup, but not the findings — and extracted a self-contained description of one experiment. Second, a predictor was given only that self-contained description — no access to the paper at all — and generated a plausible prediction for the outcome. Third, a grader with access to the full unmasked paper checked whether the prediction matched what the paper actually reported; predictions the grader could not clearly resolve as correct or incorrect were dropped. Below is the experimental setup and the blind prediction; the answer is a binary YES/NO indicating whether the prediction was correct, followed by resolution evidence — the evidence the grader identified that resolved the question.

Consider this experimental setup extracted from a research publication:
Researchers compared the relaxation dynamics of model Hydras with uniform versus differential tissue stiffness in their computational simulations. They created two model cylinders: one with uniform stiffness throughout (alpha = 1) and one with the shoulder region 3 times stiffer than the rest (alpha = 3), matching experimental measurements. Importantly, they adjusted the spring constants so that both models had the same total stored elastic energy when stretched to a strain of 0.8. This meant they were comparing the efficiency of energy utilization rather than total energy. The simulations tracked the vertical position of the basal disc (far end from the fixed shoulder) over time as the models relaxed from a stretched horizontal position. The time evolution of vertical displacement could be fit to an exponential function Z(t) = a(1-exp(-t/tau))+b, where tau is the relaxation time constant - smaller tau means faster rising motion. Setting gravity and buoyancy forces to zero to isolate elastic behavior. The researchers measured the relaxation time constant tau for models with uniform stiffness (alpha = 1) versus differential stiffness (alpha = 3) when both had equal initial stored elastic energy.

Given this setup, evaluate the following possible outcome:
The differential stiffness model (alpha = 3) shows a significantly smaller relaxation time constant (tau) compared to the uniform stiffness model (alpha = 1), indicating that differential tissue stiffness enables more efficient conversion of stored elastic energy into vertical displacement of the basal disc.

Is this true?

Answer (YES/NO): YES